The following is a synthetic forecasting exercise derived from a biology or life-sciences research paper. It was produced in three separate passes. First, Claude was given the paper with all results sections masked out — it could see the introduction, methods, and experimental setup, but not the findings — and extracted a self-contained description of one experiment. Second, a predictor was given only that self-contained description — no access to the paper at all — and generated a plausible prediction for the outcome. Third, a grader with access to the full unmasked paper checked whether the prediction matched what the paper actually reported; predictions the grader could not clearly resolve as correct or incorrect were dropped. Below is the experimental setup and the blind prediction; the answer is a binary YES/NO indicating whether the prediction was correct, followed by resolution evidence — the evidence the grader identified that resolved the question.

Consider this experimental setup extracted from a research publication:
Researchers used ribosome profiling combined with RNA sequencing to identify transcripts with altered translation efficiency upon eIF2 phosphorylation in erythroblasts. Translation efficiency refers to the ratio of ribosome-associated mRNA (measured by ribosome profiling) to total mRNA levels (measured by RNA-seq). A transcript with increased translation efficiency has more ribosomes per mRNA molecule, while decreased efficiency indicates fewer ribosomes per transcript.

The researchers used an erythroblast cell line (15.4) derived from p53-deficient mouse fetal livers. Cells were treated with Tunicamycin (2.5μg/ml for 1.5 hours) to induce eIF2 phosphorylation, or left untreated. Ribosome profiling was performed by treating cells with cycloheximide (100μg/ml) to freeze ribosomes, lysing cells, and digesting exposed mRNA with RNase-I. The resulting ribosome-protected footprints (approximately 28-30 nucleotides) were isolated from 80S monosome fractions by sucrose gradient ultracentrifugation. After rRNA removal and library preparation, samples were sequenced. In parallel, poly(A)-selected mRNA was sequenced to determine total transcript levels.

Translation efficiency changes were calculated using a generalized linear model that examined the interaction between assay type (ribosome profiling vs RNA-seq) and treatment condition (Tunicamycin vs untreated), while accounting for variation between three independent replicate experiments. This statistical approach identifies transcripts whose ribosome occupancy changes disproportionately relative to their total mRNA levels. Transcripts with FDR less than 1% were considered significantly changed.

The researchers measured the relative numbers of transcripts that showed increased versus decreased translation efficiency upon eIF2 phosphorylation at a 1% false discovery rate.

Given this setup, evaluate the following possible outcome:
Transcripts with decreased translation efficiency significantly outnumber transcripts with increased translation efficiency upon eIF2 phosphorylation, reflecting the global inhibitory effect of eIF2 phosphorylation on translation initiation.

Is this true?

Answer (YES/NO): YES